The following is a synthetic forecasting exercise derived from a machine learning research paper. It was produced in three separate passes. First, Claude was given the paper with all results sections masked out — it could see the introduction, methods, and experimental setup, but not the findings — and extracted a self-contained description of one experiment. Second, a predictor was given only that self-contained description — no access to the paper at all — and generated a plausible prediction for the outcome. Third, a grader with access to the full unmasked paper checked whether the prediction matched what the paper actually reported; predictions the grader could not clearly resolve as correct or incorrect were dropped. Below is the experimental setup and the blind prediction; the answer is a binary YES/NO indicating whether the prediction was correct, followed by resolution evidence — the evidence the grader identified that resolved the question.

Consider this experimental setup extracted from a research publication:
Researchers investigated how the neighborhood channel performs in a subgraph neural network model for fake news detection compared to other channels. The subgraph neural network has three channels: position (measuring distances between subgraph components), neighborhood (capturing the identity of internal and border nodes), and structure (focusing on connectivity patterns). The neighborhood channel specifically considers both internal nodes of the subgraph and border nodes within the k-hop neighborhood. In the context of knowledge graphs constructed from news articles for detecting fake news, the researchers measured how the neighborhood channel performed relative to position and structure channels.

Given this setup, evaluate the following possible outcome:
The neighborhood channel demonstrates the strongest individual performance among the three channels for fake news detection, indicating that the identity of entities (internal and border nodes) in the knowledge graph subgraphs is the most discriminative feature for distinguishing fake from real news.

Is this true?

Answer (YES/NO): NO